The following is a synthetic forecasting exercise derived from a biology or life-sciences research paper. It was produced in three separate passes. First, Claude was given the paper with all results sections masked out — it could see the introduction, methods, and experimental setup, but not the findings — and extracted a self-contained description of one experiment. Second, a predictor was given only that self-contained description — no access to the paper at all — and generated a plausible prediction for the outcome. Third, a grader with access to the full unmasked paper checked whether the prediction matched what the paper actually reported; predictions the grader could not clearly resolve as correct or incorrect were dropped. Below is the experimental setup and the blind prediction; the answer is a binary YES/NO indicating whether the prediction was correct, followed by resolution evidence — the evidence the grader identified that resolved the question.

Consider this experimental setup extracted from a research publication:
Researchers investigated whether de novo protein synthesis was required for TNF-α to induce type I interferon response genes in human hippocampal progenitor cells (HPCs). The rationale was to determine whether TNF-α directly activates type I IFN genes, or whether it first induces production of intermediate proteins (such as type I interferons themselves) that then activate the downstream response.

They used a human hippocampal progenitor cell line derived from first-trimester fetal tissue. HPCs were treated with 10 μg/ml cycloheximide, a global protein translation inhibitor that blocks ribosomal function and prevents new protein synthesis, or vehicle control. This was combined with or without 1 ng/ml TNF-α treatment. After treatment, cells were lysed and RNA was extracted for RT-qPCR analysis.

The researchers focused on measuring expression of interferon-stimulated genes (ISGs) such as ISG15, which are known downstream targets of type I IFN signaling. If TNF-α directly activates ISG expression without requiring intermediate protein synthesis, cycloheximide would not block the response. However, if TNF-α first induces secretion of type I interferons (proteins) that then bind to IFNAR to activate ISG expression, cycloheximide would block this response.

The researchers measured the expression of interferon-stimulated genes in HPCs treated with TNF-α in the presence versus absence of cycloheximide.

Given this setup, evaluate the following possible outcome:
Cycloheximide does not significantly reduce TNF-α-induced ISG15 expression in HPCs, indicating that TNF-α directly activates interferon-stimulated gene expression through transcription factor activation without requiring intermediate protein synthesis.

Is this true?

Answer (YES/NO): NO